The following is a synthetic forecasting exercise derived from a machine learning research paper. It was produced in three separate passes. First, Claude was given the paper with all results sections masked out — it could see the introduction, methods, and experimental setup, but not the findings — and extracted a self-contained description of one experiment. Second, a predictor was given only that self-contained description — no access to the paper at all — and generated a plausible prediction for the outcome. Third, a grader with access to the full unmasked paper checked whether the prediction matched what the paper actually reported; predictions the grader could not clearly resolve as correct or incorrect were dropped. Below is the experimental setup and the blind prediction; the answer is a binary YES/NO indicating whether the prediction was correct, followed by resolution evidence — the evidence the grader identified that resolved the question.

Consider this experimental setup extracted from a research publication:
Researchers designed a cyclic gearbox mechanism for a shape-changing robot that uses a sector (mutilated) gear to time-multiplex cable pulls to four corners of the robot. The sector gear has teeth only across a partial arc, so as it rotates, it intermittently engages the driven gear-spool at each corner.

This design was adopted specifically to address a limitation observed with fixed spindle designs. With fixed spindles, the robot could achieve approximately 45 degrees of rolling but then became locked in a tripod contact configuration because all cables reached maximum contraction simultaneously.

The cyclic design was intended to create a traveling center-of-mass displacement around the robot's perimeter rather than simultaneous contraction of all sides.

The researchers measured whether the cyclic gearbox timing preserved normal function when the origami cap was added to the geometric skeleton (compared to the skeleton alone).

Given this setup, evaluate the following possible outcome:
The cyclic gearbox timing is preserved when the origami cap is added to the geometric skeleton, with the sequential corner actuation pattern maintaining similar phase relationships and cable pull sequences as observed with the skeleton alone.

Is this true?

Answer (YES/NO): YES